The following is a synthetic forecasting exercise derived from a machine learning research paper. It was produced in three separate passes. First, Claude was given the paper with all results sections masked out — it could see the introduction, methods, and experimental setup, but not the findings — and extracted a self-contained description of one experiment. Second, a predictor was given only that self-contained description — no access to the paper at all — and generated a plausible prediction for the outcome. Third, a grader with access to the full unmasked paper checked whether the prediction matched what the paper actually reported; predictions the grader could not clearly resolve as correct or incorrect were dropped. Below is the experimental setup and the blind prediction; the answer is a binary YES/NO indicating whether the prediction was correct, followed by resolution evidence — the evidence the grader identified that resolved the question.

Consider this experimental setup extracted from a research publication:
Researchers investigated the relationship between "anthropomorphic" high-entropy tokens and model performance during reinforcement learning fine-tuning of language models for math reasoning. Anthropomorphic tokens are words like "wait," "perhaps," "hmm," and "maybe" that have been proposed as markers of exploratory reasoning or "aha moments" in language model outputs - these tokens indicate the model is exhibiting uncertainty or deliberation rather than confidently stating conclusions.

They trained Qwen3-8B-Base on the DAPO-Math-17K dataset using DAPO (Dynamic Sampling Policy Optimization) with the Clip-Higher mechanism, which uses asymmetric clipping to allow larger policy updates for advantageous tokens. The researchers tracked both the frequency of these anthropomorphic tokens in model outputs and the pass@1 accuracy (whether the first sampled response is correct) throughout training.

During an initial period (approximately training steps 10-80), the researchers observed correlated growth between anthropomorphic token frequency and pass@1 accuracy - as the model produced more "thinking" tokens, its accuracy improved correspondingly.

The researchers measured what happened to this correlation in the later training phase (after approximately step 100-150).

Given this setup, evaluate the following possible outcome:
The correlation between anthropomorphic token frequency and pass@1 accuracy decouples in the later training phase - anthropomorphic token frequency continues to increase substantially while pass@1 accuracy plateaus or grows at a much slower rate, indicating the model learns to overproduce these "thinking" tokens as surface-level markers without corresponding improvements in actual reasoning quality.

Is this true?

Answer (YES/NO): NO